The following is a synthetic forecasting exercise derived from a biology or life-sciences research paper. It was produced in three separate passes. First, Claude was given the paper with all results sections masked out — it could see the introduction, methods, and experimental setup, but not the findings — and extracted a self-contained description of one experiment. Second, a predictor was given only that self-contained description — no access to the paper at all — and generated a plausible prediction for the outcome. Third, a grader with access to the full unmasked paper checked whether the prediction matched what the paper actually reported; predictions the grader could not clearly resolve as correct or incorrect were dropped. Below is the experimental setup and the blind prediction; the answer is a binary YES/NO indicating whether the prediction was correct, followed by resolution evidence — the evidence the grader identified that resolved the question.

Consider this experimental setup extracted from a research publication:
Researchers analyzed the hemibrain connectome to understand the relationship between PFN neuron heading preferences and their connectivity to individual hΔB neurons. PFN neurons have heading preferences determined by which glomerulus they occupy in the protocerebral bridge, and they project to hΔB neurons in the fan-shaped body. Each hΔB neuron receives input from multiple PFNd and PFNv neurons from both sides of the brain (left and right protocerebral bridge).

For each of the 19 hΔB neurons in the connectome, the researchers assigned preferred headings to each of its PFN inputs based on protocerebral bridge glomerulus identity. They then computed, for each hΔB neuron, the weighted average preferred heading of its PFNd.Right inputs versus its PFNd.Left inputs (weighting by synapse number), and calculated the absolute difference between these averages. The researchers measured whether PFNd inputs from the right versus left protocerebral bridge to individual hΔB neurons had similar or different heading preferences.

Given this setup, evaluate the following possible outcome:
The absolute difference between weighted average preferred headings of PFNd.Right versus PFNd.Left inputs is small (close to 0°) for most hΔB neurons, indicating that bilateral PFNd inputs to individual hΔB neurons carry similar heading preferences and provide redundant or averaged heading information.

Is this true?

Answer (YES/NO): NO